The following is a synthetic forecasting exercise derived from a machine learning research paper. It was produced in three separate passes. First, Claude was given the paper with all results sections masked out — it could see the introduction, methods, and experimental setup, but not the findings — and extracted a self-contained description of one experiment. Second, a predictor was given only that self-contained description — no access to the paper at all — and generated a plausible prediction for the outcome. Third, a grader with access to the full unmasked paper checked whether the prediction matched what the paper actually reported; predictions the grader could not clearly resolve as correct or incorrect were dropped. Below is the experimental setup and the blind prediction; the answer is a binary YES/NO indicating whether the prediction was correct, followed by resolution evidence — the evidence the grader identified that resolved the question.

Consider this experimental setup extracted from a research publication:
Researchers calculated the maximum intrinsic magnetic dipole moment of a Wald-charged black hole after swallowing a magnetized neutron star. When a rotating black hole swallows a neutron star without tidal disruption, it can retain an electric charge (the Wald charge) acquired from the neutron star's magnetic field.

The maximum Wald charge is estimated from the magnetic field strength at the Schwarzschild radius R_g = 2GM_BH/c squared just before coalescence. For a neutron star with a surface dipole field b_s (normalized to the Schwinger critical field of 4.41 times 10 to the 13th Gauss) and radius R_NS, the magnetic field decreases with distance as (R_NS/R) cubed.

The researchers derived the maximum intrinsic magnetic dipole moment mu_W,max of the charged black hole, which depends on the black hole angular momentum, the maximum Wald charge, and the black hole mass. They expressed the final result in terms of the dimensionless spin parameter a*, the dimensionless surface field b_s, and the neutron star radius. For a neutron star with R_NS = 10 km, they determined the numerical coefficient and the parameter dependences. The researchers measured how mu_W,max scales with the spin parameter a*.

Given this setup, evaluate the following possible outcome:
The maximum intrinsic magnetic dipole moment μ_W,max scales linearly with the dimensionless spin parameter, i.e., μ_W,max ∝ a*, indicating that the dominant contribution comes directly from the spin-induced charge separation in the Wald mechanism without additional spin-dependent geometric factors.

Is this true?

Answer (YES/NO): NO